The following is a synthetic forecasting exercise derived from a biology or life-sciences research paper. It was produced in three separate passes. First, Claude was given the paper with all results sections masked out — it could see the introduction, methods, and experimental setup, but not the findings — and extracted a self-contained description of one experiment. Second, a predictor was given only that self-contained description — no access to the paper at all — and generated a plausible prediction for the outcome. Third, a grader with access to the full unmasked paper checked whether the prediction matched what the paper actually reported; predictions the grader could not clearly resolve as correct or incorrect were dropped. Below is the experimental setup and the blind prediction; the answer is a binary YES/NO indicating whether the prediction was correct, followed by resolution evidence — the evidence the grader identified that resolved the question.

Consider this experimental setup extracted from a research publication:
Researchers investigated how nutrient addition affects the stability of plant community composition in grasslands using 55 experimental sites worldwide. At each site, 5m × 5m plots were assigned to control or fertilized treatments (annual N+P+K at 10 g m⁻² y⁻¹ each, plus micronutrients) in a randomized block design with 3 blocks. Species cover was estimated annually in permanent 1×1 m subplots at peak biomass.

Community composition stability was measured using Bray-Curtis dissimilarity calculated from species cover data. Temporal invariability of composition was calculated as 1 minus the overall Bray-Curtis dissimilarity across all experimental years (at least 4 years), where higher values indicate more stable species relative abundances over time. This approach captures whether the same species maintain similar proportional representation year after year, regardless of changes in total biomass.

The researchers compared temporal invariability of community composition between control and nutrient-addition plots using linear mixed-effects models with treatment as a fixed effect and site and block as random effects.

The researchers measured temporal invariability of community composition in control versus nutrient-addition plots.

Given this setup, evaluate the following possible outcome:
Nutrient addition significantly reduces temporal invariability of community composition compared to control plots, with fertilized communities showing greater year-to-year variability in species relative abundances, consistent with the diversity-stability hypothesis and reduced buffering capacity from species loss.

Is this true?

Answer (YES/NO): YES